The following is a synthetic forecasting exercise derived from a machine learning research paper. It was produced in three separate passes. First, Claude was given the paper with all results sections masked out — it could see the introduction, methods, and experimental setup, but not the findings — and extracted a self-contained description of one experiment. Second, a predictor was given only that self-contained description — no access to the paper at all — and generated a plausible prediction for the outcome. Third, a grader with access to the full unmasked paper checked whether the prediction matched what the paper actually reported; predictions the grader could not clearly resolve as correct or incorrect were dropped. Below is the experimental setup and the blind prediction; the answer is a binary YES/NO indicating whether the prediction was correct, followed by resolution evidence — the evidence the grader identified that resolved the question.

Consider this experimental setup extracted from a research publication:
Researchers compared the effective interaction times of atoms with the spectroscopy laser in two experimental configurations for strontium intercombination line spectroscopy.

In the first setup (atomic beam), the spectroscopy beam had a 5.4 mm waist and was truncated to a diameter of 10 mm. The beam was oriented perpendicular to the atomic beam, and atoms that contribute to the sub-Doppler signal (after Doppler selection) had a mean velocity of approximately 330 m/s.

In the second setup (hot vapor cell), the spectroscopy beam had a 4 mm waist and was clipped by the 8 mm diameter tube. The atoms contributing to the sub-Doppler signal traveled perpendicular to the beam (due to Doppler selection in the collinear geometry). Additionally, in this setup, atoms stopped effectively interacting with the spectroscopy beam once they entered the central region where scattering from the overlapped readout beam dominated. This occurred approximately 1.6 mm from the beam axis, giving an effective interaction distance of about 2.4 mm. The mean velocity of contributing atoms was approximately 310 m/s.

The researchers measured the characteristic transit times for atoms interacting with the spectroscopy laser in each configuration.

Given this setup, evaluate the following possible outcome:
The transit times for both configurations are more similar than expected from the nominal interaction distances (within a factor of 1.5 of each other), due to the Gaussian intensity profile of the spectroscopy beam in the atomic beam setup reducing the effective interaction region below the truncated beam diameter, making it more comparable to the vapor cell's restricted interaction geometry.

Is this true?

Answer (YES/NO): NO